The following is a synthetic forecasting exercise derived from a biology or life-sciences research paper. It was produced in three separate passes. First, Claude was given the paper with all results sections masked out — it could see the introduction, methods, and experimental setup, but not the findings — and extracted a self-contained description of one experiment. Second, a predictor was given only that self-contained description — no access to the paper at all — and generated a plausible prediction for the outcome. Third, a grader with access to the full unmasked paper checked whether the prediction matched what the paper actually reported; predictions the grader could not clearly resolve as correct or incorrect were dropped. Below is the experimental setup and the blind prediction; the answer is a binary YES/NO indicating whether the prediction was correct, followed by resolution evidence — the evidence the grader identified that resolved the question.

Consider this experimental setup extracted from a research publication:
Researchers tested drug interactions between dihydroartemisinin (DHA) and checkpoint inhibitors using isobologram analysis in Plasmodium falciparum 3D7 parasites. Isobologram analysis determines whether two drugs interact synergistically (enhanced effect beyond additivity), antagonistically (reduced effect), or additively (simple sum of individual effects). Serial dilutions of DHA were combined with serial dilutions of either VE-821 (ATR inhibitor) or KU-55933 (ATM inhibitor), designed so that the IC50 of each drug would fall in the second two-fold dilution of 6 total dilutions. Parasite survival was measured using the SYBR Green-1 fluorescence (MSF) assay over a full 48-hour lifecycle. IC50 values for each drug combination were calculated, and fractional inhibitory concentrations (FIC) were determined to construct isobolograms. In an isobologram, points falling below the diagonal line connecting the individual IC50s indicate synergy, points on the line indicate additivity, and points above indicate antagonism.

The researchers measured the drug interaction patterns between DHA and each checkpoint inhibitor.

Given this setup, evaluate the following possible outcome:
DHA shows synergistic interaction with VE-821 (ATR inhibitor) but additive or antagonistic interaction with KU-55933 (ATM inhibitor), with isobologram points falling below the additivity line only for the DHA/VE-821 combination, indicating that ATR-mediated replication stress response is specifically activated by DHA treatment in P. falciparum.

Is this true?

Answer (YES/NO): NO